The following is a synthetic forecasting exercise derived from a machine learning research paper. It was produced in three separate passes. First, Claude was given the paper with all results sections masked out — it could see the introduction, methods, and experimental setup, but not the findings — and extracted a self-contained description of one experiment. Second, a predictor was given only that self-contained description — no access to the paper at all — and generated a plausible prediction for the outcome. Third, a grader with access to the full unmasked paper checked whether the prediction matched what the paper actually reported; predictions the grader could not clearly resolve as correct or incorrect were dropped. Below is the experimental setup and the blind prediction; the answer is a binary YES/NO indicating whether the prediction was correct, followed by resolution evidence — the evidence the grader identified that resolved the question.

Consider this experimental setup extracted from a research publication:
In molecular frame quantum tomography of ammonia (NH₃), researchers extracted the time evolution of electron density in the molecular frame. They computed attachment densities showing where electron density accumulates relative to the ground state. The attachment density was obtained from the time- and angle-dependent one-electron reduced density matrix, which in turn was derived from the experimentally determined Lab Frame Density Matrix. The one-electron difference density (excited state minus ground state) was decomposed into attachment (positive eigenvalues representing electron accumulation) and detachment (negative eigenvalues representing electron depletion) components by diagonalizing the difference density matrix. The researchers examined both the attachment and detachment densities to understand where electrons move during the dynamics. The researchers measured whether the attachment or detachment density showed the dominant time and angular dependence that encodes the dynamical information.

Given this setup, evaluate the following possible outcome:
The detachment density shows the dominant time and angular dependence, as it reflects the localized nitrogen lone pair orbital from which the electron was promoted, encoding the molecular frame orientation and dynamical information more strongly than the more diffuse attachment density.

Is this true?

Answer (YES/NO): NO